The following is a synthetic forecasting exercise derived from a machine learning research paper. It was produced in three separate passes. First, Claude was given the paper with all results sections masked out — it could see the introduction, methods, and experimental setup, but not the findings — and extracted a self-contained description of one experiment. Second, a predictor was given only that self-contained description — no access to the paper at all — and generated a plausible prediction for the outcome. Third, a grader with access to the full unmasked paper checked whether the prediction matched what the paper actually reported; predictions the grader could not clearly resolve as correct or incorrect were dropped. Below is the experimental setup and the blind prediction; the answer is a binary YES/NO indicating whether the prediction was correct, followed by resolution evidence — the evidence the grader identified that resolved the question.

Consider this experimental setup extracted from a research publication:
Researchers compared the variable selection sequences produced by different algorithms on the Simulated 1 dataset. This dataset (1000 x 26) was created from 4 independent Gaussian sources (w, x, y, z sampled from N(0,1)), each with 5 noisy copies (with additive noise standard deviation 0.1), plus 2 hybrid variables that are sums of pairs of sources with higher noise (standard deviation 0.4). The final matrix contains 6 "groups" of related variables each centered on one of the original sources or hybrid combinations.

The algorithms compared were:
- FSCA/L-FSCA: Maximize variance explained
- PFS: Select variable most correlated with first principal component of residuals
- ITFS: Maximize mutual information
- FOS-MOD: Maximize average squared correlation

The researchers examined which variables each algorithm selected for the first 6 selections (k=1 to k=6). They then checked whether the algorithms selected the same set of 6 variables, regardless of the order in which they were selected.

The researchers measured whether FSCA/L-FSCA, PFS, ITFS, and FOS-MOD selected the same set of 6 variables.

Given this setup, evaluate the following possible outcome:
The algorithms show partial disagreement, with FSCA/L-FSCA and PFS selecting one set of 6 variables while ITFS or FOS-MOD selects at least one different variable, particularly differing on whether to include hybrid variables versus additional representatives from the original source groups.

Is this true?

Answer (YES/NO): NO